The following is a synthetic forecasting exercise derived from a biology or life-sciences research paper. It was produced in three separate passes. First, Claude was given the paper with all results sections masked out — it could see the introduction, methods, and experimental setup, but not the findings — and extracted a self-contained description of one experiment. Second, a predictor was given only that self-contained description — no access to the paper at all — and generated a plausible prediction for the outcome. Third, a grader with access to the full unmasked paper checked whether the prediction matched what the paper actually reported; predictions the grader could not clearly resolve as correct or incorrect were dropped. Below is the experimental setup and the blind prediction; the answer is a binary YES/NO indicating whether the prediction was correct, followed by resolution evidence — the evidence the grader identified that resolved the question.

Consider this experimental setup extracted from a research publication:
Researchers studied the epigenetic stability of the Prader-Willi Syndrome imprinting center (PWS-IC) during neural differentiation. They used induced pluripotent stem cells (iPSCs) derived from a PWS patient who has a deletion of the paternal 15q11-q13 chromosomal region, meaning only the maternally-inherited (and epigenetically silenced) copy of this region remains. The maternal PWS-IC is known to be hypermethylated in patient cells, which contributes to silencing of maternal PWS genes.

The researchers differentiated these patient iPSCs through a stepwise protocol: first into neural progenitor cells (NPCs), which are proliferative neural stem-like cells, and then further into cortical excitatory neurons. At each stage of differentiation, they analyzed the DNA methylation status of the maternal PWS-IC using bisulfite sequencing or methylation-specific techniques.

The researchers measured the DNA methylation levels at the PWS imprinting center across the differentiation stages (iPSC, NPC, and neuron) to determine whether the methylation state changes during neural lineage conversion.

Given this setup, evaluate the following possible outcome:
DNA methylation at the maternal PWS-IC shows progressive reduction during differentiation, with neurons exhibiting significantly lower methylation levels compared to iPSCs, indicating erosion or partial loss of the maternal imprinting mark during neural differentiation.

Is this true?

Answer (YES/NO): NO